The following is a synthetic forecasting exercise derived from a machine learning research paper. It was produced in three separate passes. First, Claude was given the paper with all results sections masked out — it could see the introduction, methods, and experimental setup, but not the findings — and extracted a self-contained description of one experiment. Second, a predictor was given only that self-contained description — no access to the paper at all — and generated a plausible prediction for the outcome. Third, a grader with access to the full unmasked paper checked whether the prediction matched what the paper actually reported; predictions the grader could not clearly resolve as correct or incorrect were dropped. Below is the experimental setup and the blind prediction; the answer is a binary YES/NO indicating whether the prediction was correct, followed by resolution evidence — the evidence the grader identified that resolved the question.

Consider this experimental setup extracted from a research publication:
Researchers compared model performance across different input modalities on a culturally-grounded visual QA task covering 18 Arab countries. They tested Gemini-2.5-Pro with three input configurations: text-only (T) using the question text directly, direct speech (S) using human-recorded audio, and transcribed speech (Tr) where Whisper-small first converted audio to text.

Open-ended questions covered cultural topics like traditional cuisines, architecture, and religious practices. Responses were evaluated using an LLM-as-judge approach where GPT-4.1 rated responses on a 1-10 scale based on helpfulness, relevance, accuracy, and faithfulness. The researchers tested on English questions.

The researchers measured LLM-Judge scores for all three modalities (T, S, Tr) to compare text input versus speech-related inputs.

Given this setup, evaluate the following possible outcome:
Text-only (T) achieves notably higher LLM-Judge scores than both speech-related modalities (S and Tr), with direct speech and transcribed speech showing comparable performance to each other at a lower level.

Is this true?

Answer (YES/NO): NO